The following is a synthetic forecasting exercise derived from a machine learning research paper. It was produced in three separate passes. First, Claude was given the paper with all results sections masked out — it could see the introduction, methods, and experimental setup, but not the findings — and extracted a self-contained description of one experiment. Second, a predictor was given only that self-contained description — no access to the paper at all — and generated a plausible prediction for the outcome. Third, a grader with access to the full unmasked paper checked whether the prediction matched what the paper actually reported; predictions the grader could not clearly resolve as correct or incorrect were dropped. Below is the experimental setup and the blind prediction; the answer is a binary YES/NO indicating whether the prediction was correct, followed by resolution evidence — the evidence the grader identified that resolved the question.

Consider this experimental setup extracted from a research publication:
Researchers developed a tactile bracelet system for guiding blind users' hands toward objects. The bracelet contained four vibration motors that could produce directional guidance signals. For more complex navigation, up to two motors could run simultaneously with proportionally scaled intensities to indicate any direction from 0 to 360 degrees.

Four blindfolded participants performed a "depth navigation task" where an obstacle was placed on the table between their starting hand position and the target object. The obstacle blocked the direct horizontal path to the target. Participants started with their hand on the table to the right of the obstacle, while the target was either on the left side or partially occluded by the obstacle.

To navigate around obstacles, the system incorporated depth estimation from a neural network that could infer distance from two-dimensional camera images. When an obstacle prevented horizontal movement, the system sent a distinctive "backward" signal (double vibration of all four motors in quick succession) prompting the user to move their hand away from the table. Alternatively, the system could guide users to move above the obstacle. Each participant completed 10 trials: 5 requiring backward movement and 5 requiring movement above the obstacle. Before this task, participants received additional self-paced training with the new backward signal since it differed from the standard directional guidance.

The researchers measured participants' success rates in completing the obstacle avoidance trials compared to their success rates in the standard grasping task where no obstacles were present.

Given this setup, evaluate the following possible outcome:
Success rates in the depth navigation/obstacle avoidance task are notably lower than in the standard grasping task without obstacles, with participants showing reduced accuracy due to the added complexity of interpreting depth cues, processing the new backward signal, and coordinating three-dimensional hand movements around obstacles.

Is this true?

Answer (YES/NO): NO